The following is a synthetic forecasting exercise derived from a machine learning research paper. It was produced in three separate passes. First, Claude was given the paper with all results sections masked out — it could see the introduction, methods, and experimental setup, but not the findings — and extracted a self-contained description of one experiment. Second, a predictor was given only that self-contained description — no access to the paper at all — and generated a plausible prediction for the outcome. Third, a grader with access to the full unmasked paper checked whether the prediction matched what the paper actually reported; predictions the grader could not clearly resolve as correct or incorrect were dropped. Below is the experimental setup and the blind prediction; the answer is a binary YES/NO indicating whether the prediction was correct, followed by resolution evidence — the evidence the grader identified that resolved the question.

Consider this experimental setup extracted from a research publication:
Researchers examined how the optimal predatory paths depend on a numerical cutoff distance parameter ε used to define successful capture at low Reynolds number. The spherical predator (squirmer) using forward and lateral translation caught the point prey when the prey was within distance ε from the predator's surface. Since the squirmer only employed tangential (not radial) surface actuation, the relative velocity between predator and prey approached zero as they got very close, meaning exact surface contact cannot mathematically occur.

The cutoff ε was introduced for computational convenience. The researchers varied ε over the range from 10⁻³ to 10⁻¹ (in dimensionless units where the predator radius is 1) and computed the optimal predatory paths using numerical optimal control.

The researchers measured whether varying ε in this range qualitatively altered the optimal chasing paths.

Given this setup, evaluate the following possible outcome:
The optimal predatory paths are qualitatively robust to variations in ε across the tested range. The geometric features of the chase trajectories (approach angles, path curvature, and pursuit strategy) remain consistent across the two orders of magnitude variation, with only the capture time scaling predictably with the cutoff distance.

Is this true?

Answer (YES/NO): YES